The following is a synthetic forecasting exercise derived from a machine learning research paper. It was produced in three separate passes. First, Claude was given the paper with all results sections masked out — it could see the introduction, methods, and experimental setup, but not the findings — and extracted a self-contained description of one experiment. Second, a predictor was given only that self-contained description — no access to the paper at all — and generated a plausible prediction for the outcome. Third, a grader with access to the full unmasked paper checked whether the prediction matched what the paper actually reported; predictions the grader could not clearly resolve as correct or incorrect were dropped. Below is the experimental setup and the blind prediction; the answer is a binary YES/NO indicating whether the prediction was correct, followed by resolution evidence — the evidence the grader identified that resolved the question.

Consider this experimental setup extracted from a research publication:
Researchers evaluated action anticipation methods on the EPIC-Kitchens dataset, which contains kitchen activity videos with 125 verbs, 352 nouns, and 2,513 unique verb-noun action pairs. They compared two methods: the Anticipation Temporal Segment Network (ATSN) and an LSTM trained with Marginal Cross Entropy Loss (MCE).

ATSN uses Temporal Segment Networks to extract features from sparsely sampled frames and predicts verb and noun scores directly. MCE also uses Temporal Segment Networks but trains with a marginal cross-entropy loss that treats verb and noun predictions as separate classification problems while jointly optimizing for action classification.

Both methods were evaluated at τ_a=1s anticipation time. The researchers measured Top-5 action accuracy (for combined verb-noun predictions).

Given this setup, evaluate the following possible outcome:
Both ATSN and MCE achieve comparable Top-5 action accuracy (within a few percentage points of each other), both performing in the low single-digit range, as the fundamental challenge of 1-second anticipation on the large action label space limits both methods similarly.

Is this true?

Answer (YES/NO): NO